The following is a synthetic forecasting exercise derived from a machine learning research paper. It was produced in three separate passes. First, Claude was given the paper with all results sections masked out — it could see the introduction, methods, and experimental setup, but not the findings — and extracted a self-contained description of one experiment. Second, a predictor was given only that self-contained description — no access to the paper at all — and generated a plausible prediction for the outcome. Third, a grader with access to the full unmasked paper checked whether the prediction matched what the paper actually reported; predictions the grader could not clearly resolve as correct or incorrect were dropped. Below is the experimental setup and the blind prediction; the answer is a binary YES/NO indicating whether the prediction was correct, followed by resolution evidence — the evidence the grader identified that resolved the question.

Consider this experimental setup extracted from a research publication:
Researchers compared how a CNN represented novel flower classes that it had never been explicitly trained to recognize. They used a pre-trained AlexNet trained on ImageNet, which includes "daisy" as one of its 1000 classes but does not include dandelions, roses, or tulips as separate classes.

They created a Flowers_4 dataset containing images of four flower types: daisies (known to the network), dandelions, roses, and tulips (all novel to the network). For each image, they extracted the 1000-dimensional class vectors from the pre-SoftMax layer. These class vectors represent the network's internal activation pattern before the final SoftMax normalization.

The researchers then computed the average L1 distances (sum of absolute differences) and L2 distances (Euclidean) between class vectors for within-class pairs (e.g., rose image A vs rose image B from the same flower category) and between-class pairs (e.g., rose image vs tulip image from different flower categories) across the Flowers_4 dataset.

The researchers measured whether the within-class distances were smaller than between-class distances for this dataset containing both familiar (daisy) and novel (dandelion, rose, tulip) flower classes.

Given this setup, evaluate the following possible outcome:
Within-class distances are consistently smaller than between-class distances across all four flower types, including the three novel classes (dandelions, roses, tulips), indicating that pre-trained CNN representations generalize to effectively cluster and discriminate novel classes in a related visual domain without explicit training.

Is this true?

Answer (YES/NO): YES